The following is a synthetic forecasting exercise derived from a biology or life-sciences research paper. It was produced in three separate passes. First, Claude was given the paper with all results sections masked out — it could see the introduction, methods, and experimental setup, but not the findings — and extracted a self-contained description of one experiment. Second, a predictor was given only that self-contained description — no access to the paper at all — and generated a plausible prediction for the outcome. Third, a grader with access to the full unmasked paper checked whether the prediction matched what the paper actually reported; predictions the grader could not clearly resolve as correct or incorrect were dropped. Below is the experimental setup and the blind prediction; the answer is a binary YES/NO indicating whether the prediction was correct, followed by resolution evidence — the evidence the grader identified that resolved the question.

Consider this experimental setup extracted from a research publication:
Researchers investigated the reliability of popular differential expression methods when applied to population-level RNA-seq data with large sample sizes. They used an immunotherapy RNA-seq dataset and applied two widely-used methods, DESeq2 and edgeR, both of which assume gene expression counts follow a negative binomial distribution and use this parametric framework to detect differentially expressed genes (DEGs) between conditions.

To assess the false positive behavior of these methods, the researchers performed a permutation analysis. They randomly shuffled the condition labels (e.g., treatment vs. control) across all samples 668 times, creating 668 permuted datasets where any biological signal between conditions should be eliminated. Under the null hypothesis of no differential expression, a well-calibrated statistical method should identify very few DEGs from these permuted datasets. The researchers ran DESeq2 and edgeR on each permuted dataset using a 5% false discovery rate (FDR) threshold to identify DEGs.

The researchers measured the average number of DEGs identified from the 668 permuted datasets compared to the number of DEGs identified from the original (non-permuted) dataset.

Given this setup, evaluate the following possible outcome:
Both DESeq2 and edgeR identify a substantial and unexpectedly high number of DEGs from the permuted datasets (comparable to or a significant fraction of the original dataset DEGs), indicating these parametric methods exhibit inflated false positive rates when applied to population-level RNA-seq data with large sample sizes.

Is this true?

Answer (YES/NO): YES